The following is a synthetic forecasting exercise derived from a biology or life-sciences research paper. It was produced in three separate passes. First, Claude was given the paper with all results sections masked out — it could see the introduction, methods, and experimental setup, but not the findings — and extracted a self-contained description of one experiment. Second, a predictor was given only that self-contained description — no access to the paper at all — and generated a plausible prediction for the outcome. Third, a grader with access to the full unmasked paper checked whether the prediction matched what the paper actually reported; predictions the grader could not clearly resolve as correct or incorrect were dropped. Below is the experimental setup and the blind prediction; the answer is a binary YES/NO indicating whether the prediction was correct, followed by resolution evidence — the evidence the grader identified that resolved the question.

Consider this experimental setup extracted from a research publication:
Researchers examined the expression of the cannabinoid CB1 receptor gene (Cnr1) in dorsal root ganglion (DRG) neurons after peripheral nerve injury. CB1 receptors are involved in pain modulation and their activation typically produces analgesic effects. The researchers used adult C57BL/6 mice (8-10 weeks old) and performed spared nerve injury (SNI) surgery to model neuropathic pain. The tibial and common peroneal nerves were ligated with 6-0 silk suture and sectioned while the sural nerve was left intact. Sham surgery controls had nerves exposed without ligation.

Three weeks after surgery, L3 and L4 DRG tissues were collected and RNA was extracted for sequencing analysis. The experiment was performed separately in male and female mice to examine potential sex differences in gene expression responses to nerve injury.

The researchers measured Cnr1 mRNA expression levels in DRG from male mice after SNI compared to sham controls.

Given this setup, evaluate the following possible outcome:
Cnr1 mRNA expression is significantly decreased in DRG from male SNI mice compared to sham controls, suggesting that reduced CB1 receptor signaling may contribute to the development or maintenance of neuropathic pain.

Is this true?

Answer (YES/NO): YES